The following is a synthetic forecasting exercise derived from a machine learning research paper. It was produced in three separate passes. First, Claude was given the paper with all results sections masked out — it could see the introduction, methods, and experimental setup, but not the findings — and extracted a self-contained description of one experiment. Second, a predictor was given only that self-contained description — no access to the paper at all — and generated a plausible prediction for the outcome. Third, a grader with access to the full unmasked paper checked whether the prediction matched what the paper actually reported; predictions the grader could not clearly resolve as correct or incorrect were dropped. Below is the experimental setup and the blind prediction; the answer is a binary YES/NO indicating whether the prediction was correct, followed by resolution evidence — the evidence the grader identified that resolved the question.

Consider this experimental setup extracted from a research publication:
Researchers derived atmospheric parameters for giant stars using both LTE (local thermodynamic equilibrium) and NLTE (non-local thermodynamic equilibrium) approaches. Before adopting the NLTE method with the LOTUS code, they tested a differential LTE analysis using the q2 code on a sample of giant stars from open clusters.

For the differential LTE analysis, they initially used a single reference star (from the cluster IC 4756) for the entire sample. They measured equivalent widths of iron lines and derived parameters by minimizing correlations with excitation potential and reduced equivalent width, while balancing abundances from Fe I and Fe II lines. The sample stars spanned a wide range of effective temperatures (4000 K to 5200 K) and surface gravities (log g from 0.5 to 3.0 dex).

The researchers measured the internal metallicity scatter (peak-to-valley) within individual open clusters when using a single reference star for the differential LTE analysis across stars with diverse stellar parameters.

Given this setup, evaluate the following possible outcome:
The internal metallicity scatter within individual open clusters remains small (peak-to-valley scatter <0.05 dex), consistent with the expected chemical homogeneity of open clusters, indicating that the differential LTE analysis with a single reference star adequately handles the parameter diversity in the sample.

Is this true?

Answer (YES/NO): NO